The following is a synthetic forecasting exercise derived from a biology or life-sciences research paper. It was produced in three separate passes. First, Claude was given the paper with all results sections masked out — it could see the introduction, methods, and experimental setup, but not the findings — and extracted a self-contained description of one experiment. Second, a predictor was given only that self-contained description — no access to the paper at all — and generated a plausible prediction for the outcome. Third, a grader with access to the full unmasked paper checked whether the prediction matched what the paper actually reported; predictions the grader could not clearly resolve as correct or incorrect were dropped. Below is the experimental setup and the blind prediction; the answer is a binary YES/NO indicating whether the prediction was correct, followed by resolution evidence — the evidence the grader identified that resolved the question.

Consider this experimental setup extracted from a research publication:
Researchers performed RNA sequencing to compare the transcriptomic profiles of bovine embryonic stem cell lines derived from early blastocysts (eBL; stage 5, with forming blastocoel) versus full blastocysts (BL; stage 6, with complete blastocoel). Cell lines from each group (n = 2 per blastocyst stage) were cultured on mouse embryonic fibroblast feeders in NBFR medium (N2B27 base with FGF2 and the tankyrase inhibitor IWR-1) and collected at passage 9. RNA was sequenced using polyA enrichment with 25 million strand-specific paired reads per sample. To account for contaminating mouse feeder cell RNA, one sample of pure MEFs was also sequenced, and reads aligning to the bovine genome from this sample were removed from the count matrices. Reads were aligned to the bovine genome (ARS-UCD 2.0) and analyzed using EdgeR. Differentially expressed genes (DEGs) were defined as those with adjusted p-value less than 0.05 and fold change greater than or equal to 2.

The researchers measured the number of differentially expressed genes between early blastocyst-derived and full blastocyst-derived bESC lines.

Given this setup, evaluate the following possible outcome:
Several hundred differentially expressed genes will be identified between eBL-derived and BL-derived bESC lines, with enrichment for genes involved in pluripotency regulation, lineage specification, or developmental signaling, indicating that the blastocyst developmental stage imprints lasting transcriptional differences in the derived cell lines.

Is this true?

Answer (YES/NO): NO